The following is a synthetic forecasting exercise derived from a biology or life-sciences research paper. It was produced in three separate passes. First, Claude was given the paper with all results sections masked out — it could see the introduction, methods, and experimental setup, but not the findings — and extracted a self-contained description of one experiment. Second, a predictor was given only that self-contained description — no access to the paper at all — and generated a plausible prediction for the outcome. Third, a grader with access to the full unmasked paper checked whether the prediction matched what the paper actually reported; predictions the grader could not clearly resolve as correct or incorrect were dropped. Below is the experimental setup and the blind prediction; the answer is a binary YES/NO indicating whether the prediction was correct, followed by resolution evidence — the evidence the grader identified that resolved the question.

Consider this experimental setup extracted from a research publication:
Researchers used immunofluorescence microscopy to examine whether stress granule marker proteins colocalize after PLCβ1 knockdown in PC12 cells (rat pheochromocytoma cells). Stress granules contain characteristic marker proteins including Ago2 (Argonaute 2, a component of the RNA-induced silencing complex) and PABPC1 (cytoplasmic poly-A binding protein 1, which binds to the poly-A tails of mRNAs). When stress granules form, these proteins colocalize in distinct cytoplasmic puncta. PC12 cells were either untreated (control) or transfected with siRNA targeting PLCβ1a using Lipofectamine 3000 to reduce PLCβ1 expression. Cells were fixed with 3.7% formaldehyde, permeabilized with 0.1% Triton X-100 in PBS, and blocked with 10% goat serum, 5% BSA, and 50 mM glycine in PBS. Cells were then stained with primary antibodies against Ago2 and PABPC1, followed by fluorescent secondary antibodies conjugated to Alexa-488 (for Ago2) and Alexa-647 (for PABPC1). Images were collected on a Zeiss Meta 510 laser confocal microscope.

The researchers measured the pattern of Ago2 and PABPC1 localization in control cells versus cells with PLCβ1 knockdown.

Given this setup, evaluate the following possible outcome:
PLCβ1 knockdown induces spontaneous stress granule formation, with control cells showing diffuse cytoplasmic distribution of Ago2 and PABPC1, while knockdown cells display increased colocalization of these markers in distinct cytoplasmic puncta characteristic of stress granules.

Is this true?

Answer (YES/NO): NO